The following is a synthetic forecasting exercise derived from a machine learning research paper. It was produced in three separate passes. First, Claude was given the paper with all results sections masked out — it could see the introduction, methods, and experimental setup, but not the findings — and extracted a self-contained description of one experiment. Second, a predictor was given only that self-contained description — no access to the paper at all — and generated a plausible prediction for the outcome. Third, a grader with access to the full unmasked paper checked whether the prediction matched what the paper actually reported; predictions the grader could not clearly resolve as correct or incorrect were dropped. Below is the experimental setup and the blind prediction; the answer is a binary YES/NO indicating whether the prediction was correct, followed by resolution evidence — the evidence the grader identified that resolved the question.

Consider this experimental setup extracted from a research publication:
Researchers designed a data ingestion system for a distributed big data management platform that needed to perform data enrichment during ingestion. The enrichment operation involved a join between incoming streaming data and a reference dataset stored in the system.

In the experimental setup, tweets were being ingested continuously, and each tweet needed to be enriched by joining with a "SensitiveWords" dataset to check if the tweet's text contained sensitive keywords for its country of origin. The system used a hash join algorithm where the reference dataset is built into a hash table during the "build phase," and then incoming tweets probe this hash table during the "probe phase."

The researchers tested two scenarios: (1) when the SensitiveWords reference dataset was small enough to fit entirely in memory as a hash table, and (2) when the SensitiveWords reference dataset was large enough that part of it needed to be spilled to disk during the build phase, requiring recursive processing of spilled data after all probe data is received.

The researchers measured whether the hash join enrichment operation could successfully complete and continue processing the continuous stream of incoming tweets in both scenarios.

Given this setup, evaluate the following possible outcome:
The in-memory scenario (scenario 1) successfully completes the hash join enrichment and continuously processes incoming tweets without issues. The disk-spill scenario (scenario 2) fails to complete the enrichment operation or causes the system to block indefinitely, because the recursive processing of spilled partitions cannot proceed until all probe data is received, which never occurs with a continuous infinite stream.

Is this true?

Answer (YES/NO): YES